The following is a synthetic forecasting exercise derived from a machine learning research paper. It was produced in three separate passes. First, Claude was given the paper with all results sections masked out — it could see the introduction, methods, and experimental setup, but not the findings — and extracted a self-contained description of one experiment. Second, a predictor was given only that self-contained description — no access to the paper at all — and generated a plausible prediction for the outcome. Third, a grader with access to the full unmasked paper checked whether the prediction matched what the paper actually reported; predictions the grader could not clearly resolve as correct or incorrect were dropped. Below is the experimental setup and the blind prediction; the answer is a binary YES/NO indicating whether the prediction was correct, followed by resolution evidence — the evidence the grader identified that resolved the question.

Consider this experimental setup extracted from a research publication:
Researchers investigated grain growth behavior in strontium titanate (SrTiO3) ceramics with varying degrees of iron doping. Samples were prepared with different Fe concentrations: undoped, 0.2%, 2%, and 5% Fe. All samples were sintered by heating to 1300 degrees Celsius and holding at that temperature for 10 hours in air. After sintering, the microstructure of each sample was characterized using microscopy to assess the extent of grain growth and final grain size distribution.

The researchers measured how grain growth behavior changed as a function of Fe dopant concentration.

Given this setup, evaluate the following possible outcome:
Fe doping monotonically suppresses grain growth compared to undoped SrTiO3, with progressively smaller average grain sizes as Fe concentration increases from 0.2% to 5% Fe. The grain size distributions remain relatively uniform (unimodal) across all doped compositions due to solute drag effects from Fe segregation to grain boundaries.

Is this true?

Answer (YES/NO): NO